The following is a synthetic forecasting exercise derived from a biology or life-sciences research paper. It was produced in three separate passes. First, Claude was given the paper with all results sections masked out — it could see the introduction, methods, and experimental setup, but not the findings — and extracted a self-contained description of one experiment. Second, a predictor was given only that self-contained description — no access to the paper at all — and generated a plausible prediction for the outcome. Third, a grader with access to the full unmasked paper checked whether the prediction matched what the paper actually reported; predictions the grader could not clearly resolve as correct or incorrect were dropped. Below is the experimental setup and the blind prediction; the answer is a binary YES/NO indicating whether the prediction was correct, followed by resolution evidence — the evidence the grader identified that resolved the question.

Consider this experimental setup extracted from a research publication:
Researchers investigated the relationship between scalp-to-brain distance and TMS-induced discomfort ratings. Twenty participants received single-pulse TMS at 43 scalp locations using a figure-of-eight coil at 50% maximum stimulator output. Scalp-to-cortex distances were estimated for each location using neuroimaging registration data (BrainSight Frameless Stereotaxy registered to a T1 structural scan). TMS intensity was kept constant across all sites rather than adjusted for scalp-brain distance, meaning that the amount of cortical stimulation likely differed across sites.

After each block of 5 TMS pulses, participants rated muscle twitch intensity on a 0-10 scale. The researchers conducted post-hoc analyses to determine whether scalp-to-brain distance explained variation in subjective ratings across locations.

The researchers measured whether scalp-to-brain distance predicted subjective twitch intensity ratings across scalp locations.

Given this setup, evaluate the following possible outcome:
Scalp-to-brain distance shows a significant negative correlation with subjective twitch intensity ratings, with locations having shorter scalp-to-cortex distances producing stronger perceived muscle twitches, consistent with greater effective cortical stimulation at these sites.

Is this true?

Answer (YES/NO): NO